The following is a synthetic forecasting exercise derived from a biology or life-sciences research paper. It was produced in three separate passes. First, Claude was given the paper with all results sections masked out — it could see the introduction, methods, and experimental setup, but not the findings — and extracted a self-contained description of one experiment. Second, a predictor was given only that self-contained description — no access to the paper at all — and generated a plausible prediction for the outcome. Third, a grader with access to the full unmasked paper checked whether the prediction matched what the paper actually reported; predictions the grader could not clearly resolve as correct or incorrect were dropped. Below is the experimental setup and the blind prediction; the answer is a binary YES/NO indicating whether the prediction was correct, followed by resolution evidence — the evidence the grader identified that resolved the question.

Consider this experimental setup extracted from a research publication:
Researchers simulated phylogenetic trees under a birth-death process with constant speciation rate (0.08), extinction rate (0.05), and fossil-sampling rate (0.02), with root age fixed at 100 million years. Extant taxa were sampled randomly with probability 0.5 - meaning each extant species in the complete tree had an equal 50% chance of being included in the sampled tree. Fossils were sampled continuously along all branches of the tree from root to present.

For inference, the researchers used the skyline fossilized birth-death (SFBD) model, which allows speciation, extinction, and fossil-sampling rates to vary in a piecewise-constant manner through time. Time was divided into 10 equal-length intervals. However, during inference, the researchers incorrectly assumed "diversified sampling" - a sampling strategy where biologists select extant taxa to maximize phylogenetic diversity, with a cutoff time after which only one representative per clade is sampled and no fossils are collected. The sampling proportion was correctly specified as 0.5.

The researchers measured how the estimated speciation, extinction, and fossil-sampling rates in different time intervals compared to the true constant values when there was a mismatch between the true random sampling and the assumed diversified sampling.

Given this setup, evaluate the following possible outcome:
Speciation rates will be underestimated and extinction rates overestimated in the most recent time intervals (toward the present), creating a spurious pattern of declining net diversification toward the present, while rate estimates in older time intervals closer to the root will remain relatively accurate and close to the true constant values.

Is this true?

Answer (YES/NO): NO